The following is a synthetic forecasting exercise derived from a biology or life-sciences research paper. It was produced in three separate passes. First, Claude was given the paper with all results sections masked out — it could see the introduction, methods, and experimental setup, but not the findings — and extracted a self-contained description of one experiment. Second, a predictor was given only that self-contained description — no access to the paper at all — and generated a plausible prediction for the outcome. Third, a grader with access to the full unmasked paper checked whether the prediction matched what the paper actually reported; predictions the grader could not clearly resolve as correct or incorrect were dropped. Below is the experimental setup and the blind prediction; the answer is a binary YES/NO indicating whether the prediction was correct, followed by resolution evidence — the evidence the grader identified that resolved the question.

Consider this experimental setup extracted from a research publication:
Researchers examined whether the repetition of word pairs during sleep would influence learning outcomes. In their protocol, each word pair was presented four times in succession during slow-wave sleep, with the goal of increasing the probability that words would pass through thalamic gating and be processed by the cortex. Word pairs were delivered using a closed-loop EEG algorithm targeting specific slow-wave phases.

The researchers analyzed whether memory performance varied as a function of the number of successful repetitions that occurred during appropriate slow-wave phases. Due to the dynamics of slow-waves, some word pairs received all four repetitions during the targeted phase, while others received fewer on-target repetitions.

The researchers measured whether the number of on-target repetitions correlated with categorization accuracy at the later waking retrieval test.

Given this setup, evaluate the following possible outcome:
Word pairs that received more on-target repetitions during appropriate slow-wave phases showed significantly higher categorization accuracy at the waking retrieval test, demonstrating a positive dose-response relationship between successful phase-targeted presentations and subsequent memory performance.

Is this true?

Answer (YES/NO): NO